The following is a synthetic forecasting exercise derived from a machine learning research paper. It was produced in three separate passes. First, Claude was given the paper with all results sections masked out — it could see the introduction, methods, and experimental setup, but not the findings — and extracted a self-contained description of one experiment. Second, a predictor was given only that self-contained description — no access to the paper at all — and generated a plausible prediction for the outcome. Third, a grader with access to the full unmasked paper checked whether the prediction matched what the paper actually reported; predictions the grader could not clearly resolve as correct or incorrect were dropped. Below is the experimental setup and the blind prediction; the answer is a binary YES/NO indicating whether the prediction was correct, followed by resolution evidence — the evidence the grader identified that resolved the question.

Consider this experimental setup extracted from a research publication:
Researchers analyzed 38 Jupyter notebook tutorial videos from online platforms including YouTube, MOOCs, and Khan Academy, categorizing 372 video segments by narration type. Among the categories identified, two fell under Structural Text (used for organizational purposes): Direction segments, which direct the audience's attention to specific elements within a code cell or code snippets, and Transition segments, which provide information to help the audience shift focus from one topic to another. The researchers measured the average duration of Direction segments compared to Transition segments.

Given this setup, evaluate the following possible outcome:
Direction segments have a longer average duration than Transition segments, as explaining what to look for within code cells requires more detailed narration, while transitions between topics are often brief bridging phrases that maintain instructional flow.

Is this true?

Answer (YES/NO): YES